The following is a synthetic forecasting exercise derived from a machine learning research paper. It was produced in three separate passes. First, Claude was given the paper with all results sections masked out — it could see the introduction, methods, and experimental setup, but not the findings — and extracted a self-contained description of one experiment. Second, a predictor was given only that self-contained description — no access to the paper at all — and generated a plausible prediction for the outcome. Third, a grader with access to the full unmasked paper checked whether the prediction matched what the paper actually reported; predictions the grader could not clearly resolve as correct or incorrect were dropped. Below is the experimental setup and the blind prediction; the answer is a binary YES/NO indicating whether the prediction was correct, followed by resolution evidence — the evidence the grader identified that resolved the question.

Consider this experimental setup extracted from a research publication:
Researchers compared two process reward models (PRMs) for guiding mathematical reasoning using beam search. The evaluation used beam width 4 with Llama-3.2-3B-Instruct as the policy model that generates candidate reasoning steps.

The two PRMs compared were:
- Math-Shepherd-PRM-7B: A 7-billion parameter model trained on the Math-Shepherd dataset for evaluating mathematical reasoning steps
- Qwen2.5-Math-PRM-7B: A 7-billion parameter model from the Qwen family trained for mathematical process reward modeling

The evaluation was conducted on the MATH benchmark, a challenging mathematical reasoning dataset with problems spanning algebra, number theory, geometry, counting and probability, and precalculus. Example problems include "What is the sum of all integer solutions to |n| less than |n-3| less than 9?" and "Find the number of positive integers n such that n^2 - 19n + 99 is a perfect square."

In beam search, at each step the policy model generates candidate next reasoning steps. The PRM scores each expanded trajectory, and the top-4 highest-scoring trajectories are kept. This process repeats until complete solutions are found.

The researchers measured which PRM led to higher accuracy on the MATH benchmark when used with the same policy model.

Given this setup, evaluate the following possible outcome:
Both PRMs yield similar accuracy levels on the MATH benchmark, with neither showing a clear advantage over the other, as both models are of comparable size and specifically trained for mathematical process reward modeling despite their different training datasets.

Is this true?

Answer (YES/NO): NO